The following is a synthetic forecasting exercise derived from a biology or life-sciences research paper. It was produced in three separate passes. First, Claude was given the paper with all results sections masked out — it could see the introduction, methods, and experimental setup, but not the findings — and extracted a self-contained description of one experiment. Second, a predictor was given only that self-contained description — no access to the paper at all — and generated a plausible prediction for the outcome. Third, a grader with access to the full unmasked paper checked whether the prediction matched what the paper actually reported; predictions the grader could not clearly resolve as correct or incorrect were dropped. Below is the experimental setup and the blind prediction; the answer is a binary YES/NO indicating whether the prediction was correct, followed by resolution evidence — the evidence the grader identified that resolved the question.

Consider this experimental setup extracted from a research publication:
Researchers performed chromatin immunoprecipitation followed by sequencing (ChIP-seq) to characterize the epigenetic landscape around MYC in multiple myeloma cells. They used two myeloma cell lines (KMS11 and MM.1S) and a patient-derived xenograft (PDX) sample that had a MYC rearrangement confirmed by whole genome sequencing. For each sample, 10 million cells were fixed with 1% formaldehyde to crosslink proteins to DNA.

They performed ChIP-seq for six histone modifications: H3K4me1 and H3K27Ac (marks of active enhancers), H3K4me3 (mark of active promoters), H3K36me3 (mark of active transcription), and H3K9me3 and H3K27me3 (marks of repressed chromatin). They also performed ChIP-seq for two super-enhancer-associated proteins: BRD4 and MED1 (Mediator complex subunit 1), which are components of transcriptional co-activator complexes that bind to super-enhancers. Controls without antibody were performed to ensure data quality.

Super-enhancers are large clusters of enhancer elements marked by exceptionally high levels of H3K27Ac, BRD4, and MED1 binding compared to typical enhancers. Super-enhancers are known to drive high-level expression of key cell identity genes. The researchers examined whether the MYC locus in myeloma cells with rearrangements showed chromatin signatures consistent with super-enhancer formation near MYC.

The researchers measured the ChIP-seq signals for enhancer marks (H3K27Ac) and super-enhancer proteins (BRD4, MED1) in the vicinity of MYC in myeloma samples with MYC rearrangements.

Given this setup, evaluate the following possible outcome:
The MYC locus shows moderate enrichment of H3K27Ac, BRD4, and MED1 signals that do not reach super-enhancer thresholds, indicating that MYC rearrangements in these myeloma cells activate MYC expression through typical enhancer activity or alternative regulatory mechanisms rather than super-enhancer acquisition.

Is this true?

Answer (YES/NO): NO